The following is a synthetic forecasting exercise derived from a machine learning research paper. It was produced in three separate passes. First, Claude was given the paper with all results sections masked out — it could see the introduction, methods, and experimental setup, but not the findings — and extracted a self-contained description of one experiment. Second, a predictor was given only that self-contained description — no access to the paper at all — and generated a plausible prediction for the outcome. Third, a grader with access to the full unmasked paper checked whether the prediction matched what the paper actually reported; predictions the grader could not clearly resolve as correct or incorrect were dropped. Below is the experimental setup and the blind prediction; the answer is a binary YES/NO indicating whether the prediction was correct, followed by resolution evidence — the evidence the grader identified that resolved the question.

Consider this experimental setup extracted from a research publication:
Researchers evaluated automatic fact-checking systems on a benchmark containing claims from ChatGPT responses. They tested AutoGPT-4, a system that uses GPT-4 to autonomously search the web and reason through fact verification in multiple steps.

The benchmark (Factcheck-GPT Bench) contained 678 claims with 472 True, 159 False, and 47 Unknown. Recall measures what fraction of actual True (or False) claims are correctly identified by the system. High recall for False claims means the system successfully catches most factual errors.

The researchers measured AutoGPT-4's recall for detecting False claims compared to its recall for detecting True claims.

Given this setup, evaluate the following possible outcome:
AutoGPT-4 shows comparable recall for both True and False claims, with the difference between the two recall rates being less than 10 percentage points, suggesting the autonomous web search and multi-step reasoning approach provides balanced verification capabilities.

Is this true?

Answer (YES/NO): YES